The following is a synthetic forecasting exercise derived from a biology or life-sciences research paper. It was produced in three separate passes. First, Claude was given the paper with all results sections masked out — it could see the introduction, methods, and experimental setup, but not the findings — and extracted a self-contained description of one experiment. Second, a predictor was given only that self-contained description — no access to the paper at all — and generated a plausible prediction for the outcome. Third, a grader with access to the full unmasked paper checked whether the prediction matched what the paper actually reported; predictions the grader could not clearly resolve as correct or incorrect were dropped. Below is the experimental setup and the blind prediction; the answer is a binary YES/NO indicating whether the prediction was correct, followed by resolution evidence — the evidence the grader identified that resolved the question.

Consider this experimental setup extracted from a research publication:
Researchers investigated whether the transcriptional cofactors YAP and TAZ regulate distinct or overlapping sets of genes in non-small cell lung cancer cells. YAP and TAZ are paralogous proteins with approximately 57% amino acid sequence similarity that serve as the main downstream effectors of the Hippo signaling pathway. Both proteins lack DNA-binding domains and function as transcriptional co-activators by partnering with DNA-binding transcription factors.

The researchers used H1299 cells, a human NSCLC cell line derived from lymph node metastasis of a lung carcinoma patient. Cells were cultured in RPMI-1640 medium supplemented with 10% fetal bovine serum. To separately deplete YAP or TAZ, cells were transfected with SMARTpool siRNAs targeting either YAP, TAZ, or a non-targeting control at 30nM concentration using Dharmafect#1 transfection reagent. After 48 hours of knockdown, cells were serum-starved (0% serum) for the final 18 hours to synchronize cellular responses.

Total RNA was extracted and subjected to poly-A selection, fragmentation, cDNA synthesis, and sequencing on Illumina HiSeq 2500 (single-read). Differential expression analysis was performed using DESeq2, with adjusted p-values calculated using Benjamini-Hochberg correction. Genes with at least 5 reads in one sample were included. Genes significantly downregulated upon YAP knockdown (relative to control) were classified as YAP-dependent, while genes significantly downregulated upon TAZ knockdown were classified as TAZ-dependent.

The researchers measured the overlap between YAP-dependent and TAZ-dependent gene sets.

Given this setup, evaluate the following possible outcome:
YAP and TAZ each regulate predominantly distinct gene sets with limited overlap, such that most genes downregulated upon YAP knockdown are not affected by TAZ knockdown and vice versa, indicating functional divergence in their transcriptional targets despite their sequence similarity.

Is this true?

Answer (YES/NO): YES